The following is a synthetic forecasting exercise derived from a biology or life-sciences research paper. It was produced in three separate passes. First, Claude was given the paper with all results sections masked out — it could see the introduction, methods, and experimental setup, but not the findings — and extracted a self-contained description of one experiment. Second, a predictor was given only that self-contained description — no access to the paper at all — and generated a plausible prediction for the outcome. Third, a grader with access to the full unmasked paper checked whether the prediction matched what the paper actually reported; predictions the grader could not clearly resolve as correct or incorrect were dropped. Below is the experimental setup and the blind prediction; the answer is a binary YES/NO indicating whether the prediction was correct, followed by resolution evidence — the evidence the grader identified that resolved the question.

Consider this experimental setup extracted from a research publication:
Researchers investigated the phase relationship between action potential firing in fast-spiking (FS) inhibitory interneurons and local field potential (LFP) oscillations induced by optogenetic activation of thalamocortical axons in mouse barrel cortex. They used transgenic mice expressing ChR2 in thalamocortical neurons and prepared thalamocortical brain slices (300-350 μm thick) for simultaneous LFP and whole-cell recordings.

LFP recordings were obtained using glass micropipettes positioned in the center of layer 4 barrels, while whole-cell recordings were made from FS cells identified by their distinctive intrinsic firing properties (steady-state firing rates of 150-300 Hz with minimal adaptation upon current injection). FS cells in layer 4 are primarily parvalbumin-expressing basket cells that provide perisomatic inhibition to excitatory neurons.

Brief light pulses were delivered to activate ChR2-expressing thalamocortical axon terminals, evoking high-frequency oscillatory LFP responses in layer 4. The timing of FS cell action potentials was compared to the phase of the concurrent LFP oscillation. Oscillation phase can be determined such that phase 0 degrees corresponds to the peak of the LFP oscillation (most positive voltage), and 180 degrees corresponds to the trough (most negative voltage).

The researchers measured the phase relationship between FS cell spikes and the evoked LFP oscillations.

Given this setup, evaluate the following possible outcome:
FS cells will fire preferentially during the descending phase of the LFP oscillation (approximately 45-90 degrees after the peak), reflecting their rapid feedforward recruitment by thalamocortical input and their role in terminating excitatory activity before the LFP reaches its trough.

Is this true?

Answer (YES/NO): NO